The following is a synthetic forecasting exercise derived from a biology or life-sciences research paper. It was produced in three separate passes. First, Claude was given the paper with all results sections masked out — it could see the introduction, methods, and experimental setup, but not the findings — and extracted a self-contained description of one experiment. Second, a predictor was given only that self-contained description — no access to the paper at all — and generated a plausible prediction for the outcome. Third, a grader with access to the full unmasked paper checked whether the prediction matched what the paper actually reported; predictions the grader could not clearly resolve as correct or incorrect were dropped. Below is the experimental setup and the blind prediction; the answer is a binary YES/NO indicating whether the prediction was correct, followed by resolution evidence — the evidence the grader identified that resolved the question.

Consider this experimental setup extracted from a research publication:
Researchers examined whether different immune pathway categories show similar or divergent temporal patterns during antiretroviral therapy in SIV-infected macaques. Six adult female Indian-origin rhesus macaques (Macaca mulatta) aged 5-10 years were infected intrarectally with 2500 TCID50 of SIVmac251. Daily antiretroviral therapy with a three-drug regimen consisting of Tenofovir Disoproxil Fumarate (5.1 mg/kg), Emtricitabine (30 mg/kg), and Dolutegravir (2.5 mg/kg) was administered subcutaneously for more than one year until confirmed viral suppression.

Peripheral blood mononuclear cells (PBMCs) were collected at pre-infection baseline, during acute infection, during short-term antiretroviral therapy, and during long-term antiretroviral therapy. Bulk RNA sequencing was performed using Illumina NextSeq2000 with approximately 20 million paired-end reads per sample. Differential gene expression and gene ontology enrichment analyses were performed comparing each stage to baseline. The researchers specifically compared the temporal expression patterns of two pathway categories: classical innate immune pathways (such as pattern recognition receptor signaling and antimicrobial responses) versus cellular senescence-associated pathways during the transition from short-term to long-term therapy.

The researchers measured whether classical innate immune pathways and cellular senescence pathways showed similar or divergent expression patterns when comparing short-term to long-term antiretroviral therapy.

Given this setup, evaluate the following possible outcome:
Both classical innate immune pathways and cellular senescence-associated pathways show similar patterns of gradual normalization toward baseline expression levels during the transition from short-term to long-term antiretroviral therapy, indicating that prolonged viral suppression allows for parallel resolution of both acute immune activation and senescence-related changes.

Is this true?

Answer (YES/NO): NO